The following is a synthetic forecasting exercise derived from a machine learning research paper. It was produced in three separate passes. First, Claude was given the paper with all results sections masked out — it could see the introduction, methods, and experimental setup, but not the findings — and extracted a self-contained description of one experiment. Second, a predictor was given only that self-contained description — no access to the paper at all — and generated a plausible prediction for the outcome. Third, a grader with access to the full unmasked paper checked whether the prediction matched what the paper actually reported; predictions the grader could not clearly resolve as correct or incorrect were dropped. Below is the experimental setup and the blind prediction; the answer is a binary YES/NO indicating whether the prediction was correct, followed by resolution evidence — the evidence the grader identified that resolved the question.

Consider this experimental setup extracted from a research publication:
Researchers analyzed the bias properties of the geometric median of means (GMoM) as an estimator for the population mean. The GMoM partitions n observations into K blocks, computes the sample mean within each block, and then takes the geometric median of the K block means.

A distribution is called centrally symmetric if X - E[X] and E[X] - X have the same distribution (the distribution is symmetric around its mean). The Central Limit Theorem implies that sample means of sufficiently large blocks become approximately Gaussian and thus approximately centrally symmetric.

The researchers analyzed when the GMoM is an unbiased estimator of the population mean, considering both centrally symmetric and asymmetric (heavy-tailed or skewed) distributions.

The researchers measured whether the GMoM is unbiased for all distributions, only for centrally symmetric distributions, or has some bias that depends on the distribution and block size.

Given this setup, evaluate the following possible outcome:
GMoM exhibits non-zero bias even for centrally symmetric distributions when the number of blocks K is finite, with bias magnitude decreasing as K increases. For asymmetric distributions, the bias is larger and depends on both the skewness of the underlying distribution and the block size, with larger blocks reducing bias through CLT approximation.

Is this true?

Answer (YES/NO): NO